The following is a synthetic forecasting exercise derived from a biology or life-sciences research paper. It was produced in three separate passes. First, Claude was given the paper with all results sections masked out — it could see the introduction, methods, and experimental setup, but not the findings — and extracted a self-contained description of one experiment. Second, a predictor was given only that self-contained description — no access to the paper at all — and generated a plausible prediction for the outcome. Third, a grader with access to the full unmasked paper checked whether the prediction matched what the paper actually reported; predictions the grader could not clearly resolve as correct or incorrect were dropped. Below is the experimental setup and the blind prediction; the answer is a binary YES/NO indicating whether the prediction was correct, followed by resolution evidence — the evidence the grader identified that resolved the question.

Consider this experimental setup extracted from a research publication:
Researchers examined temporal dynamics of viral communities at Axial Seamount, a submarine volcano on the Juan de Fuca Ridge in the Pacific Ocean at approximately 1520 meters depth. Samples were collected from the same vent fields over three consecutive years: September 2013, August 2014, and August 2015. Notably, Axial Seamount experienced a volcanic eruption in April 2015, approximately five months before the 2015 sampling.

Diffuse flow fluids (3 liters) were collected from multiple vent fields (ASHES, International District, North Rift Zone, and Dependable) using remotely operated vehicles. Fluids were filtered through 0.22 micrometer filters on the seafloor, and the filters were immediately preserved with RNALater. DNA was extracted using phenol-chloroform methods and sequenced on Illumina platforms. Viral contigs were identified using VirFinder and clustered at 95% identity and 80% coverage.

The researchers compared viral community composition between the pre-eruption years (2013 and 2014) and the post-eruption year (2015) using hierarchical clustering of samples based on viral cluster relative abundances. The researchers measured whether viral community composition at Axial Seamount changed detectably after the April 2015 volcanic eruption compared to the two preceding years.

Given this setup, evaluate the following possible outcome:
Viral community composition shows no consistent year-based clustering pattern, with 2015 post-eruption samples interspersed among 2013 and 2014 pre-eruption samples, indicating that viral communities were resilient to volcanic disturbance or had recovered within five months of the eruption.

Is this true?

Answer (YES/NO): YES